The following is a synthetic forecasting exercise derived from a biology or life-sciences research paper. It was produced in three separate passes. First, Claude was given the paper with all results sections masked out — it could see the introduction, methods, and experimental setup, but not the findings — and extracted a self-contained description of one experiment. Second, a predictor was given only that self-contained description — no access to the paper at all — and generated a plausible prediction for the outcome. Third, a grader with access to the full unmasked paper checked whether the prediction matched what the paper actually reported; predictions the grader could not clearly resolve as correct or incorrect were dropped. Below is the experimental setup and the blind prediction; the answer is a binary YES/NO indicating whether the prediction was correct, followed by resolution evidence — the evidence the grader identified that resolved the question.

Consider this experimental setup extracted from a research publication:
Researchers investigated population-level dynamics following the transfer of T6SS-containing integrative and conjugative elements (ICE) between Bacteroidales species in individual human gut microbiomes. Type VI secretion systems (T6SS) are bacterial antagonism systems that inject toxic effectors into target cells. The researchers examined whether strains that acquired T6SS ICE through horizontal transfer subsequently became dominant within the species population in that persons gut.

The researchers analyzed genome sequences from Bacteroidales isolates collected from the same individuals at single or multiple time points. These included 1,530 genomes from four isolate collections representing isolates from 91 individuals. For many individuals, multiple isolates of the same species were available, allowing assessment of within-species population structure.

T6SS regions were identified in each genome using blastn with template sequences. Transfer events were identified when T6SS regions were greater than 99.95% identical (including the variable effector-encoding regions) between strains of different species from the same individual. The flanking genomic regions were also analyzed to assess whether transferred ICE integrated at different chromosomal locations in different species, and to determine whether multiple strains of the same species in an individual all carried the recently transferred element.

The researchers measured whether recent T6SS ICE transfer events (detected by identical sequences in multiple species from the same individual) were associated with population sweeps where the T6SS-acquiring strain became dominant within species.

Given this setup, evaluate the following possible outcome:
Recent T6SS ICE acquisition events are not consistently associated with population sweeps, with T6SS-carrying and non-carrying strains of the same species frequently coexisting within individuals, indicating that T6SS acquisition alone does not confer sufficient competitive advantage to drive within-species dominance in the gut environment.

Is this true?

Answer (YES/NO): NO